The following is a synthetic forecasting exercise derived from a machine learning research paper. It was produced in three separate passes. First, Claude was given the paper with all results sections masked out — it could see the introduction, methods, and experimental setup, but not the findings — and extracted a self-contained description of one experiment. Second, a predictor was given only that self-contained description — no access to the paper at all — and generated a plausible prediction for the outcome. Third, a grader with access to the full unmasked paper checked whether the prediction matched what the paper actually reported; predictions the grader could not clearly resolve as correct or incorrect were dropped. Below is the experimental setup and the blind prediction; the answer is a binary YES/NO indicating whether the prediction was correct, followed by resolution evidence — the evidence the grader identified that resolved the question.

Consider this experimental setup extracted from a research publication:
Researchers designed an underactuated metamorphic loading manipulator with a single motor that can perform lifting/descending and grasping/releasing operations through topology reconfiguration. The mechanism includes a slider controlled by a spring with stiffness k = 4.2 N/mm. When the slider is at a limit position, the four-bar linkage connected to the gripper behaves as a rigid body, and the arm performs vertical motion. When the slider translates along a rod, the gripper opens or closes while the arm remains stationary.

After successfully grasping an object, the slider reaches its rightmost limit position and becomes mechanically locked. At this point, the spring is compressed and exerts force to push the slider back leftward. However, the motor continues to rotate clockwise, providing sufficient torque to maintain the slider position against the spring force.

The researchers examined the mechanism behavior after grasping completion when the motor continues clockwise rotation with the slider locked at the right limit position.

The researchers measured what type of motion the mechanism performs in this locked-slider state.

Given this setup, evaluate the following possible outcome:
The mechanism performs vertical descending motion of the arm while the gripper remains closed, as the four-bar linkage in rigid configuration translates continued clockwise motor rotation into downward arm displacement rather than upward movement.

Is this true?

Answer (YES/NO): NO